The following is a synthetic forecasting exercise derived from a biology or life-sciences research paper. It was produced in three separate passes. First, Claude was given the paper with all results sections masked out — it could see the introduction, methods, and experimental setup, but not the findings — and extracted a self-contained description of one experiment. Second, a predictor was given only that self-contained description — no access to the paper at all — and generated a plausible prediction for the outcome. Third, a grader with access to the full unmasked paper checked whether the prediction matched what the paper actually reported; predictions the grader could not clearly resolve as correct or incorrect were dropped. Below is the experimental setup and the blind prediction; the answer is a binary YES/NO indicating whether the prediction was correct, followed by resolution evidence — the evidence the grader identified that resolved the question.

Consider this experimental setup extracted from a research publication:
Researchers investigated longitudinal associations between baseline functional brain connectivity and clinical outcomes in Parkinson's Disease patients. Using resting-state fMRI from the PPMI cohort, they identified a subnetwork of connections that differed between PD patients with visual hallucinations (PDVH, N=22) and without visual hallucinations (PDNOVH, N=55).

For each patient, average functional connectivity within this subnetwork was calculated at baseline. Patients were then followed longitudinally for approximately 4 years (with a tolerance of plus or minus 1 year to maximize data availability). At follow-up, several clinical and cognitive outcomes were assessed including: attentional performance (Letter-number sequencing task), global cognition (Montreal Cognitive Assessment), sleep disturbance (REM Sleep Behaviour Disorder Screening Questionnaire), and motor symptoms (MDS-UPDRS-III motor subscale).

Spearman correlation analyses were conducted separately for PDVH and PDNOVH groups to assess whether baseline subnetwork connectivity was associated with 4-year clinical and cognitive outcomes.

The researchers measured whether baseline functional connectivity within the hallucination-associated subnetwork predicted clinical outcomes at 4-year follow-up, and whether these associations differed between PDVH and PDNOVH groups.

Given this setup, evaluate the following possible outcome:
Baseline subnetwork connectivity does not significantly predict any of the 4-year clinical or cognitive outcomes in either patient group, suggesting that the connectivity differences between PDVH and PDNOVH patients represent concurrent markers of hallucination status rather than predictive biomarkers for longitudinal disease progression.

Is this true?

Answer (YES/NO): NO